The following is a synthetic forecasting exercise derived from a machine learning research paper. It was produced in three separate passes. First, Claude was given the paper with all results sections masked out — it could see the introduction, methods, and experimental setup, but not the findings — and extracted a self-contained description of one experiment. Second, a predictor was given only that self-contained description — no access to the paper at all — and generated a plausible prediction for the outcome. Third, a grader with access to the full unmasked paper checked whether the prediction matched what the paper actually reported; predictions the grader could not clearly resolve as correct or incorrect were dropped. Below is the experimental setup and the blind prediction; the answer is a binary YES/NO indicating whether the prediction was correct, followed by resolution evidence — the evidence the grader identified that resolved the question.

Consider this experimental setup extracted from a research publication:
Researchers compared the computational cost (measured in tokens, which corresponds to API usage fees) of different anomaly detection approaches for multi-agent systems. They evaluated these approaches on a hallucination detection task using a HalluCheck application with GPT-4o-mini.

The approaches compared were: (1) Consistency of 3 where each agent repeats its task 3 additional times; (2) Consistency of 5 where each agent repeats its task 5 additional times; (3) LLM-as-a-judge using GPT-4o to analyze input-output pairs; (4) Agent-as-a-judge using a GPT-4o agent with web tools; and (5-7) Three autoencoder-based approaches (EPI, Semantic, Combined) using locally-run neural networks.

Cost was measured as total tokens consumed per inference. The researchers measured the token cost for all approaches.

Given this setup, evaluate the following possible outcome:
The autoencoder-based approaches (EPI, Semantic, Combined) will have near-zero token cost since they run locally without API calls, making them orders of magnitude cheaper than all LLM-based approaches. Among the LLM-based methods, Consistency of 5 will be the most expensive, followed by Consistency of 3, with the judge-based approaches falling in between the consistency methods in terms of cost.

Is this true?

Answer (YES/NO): NO